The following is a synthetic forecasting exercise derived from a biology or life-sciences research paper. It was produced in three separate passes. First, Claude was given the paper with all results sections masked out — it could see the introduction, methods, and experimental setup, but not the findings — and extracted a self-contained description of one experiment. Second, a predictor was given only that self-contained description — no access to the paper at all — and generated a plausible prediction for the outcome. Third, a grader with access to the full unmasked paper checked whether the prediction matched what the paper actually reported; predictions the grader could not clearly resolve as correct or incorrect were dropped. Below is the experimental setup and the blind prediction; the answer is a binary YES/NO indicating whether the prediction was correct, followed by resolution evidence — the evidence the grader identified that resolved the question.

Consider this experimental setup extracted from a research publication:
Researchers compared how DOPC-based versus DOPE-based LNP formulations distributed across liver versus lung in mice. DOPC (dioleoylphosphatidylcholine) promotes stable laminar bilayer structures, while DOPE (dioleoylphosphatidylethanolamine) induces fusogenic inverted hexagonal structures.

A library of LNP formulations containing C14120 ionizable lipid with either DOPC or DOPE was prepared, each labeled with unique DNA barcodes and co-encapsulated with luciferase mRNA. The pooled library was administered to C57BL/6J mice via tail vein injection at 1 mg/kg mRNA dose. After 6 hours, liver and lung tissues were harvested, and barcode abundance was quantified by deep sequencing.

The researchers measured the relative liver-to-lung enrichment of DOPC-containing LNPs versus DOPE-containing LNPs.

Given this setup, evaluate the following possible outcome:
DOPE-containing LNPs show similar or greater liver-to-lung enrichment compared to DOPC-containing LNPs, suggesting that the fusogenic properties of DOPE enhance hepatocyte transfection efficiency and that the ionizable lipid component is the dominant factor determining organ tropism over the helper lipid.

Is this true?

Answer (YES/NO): YES